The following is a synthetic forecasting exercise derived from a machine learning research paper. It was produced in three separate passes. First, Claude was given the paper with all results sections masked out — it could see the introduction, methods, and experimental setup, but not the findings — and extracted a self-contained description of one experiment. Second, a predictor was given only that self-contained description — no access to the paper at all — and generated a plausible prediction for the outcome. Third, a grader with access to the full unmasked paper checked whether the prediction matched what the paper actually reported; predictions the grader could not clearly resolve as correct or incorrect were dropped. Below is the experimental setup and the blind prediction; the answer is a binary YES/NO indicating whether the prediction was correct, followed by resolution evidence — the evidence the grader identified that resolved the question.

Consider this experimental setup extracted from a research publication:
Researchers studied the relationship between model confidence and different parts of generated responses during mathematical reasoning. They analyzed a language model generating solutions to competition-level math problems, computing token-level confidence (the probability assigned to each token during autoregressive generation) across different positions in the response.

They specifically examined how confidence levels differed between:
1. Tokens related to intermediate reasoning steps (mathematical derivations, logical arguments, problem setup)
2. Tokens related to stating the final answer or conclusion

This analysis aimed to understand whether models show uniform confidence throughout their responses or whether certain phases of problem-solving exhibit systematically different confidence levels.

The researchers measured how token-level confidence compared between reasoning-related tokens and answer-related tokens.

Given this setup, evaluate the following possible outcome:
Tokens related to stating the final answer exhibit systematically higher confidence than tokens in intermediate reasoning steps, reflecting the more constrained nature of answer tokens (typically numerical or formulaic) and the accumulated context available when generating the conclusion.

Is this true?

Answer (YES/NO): YES